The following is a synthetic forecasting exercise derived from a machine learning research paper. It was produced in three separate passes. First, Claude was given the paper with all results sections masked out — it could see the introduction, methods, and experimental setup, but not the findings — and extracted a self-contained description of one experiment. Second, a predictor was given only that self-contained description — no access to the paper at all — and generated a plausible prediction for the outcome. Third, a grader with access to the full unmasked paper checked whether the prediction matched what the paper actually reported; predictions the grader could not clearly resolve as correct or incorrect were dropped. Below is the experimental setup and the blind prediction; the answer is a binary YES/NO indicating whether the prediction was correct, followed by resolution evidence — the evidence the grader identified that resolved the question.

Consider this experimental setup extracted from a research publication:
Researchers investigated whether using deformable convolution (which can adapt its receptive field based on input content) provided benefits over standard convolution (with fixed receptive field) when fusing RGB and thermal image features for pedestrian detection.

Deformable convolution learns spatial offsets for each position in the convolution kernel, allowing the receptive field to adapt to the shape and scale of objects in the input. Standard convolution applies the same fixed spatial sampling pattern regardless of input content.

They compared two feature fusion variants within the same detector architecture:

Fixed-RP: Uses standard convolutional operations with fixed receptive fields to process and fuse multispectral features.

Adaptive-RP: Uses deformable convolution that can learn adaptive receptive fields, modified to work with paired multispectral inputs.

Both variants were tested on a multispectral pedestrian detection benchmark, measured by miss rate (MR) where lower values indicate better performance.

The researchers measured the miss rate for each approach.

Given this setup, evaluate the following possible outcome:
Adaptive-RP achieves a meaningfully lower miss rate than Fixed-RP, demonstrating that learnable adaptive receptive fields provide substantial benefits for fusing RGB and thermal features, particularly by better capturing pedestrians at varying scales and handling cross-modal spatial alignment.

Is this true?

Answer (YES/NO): YES